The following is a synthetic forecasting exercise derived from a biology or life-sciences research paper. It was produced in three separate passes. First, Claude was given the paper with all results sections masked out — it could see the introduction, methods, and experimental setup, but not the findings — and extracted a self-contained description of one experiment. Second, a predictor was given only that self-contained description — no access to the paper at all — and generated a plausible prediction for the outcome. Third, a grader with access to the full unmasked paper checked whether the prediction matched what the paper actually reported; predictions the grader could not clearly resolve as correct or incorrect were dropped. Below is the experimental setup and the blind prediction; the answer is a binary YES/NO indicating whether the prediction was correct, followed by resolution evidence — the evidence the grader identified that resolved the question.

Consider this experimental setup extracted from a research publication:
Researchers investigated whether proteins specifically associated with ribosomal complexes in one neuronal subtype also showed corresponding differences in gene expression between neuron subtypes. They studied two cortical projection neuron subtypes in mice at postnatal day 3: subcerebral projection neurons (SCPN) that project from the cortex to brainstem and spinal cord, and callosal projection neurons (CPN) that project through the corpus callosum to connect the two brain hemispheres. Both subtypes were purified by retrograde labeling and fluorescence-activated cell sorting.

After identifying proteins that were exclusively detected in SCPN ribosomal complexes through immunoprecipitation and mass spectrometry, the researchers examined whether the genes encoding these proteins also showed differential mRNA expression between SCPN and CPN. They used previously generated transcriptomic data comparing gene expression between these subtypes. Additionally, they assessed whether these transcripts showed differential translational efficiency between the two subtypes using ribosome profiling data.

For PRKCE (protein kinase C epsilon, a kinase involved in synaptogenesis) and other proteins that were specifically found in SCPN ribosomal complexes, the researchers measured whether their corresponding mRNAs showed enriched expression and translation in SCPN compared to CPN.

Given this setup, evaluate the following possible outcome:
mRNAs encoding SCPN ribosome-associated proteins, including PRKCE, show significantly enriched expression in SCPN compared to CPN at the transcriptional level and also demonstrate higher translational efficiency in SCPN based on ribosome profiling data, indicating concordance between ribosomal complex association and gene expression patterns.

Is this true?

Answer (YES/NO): YES